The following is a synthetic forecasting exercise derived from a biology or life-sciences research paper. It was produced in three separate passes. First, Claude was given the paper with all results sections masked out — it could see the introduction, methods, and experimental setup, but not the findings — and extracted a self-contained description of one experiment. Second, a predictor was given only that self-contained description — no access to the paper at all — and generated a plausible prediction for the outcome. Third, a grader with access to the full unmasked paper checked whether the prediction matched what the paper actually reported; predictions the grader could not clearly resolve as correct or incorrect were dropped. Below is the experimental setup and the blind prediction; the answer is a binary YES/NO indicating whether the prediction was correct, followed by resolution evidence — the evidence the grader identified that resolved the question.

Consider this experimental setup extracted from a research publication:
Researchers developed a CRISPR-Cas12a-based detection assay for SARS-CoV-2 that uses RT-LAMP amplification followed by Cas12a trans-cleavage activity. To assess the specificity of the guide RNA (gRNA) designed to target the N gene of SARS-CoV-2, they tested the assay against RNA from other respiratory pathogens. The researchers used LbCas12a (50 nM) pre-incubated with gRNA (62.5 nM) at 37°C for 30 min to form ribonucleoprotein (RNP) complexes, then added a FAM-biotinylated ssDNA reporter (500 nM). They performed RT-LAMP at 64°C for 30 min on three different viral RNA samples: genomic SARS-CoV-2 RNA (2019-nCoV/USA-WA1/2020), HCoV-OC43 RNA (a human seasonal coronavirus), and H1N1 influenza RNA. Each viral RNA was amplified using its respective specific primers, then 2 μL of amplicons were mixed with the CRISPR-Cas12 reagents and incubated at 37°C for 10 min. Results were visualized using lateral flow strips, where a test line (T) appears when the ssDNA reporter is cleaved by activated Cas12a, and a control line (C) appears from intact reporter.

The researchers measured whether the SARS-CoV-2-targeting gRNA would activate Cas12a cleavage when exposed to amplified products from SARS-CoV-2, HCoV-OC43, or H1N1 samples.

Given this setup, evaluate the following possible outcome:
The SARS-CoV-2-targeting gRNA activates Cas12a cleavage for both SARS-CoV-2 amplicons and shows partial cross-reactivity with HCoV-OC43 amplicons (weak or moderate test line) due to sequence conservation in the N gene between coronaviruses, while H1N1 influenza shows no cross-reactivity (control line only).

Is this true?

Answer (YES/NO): NO